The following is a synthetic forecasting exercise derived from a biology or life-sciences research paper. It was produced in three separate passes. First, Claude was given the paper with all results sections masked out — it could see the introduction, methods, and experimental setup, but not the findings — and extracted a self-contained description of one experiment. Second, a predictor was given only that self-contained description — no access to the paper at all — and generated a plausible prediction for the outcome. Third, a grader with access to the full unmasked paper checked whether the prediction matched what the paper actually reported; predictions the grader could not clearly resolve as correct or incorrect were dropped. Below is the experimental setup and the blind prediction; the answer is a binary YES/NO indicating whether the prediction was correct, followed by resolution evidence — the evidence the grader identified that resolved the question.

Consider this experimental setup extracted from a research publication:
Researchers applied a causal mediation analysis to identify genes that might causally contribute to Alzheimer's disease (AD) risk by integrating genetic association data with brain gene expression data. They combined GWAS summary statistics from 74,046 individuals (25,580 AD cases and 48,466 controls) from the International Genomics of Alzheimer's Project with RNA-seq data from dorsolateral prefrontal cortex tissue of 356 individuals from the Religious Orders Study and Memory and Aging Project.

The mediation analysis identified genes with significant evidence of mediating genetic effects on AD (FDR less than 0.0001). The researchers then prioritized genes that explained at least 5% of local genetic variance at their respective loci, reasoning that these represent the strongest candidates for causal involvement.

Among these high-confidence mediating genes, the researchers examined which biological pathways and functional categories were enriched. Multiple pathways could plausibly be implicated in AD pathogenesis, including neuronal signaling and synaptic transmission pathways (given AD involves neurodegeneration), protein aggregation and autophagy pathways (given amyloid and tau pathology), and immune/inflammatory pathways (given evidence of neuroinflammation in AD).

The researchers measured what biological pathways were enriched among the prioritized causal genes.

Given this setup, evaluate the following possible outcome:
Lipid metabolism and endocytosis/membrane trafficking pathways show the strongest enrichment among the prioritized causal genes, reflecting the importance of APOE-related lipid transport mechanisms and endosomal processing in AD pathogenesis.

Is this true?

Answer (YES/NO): NO